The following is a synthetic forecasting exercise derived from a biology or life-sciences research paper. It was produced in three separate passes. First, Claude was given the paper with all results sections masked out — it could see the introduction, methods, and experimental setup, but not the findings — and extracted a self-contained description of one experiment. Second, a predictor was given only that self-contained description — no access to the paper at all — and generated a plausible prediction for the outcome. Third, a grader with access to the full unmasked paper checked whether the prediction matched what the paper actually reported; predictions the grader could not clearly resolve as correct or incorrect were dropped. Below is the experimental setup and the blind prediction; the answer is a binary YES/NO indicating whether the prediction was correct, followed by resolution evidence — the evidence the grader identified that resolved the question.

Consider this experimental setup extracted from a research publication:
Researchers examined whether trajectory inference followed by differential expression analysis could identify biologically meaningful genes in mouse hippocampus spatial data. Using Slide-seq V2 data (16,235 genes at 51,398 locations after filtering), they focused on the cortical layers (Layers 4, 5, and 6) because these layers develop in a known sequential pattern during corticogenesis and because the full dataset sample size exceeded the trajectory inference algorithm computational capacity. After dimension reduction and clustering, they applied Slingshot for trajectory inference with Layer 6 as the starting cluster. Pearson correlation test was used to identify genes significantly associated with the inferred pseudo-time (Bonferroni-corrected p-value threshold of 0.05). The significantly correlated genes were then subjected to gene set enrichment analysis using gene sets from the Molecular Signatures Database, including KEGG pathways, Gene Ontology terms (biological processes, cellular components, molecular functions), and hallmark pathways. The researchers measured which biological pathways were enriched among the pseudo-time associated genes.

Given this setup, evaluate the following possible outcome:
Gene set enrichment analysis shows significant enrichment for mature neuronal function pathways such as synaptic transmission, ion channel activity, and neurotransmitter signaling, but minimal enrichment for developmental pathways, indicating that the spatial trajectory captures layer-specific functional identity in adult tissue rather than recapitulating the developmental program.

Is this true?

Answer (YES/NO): NO